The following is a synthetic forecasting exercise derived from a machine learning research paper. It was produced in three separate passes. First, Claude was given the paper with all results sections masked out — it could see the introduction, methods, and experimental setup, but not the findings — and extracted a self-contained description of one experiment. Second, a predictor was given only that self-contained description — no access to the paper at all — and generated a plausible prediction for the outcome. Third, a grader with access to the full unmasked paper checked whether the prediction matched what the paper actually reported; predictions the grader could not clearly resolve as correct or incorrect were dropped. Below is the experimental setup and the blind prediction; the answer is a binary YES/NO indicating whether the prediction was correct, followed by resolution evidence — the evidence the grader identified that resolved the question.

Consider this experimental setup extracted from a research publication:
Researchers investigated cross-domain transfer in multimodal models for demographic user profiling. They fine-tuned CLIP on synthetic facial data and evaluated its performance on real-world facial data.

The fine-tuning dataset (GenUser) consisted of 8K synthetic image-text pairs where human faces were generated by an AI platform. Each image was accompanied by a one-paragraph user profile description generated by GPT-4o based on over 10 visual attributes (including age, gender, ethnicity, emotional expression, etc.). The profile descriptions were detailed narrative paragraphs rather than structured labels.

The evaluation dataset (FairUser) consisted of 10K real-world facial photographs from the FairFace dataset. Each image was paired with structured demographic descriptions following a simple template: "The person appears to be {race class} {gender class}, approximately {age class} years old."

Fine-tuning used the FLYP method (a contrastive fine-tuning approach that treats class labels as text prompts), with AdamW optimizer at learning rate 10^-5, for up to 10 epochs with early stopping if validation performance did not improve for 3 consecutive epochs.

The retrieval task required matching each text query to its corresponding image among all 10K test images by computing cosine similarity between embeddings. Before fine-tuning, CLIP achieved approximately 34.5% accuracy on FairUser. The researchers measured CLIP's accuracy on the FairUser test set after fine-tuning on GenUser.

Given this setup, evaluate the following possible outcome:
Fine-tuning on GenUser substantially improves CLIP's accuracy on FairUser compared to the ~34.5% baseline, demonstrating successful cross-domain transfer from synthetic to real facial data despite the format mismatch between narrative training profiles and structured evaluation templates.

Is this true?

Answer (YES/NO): NO